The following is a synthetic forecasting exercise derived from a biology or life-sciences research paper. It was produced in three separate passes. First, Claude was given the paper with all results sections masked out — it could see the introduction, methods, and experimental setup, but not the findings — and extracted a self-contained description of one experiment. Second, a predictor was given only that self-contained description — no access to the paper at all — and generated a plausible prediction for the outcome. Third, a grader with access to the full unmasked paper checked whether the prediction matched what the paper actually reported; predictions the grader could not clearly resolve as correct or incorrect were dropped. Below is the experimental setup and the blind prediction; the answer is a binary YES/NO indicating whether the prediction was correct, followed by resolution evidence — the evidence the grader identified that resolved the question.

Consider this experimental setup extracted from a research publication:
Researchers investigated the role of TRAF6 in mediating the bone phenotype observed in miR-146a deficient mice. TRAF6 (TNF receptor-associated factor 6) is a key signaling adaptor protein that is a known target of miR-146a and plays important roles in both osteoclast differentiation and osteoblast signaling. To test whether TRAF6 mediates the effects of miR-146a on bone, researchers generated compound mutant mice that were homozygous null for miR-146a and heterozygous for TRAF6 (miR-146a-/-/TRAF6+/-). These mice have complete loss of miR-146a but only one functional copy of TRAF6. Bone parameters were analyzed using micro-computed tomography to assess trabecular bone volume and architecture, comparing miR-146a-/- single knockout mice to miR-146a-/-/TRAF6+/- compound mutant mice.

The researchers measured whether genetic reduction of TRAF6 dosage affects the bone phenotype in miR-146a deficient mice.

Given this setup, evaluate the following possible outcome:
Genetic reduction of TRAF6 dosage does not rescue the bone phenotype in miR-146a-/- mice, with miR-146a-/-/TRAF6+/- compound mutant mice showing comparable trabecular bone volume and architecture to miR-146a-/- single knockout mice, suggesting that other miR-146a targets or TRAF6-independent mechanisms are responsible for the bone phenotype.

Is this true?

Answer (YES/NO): YES